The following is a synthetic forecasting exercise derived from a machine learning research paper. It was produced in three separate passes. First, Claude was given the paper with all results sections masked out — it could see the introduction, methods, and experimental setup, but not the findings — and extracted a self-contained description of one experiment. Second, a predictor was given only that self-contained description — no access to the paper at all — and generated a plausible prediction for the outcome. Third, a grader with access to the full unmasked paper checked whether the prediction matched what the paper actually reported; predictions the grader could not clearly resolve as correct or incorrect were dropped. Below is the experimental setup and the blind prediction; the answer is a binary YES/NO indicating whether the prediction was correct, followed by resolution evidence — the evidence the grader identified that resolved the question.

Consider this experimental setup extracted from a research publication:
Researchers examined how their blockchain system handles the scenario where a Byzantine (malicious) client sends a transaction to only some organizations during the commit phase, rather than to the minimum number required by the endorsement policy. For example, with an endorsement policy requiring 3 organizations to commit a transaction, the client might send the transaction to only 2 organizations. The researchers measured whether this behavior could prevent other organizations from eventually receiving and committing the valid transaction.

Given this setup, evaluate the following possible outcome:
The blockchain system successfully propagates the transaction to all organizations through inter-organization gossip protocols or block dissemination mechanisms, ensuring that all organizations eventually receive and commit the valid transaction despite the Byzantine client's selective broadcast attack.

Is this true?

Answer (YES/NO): YES